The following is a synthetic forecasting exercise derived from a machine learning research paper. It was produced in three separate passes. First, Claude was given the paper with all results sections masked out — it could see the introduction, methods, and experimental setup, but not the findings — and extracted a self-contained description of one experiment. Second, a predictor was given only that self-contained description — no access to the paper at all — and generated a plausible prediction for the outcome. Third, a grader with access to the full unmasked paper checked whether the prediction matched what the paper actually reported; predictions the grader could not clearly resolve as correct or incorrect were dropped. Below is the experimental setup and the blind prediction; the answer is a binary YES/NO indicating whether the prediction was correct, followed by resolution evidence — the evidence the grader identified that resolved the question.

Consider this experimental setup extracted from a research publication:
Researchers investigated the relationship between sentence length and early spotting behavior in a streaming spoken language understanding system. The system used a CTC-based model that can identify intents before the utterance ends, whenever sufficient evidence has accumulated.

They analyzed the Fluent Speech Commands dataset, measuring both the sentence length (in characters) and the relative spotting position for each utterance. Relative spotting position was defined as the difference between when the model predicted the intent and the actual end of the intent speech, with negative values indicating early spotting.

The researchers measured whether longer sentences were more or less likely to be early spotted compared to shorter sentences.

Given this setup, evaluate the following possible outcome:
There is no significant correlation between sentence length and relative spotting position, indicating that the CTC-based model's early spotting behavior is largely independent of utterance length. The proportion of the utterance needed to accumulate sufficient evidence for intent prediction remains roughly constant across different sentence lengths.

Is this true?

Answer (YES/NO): NO